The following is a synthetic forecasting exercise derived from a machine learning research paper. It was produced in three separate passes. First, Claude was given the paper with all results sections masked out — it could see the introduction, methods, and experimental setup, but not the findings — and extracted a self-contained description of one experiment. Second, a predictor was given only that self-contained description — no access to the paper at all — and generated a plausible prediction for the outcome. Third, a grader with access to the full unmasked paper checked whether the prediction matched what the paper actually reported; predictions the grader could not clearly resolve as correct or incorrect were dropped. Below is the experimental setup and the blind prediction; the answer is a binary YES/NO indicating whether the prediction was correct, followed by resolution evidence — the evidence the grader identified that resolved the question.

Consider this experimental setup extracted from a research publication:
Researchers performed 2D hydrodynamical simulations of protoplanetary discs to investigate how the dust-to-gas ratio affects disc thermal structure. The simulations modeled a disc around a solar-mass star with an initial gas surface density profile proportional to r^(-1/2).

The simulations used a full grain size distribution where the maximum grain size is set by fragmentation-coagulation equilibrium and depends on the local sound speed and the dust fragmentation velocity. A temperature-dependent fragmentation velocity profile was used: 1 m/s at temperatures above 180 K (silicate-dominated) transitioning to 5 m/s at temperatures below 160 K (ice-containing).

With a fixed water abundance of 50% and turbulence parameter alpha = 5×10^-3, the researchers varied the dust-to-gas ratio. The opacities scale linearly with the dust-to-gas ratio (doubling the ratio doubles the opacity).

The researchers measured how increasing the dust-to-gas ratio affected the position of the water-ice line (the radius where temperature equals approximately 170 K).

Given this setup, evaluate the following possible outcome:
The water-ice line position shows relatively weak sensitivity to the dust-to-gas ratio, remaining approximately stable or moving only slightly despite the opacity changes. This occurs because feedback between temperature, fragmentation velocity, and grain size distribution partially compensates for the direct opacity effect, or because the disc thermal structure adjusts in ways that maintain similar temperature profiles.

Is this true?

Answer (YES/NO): NO